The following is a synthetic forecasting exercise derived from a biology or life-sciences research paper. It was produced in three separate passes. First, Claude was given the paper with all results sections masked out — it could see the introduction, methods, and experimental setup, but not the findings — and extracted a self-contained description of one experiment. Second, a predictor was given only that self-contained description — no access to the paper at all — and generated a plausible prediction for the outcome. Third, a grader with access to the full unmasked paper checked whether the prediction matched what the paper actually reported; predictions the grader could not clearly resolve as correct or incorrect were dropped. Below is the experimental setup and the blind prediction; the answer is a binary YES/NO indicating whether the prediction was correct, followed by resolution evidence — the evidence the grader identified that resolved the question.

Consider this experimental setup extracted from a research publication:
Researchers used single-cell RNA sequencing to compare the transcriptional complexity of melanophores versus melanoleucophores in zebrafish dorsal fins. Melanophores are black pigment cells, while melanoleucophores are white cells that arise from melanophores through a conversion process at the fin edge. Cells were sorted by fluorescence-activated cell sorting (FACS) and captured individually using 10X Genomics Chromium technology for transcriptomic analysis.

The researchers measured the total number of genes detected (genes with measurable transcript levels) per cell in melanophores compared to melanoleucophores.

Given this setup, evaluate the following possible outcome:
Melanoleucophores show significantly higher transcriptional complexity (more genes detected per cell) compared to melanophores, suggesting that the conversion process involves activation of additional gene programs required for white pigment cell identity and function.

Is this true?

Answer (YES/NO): NO